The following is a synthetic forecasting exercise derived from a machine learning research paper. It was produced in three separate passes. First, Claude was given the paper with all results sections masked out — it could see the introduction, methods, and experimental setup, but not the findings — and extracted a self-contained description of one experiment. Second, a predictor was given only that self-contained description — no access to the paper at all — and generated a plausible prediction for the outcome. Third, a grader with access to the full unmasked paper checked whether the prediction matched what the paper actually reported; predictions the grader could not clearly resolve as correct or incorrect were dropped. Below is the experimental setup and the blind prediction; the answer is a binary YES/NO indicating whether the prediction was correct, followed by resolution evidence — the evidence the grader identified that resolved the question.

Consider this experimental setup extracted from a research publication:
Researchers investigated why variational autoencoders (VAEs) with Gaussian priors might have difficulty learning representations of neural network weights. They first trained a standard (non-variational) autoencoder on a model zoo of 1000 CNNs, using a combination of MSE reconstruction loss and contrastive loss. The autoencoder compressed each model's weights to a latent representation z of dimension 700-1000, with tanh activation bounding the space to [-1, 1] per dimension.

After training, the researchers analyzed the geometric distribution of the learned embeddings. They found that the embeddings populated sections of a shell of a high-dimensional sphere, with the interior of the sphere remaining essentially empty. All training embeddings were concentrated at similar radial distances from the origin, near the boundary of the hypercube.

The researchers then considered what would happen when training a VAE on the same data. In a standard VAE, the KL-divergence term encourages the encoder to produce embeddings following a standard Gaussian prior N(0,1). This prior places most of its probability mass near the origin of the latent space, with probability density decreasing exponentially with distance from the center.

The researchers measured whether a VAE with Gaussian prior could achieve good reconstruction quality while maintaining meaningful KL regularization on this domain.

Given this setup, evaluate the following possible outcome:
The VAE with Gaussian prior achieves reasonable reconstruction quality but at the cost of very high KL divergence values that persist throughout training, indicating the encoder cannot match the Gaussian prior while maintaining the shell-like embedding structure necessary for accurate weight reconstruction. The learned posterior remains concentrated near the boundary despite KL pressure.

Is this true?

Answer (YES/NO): NO